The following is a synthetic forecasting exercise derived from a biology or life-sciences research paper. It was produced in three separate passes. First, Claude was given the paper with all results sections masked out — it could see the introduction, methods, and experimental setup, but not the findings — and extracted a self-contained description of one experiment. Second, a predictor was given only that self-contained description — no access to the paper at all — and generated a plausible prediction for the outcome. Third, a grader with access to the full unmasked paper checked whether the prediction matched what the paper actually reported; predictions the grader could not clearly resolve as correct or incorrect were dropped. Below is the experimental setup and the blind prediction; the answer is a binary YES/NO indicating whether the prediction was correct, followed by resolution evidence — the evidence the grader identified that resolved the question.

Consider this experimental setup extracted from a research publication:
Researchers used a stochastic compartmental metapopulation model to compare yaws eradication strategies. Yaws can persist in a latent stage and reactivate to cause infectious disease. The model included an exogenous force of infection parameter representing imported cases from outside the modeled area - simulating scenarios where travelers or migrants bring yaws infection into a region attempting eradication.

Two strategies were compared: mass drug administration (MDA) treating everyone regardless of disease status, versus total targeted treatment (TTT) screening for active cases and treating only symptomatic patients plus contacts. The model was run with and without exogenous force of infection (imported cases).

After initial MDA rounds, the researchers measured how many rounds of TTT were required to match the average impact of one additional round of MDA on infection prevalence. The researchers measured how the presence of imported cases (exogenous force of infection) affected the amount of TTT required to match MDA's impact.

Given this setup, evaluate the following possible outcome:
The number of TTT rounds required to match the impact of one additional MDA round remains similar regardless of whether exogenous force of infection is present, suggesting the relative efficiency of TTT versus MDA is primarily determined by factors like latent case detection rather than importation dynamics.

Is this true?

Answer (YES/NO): NO